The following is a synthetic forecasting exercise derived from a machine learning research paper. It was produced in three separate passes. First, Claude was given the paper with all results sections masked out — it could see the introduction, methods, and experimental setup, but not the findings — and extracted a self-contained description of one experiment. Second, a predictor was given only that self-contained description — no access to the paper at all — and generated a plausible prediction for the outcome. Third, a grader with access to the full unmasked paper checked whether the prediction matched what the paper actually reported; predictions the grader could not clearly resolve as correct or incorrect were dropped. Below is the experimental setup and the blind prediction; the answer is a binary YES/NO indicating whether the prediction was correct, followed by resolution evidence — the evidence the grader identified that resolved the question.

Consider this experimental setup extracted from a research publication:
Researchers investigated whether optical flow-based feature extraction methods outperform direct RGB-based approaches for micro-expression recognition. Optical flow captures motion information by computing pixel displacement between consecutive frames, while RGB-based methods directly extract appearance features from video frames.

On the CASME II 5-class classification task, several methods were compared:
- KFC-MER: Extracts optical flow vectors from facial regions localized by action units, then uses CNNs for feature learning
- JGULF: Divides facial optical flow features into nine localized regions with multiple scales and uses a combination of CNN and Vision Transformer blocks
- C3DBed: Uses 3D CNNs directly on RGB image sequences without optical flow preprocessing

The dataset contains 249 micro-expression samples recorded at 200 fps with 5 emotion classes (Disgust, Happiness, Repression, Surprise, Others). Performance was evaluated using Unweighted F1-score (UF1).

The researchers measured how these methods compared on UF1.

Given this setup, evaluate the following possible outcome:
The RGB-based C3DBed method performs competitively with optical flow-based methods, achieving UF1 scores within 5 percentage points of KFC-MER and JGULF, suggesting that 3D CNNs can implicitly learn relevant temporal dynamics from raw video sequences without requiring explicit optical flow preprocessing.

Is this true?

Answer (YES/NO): NO